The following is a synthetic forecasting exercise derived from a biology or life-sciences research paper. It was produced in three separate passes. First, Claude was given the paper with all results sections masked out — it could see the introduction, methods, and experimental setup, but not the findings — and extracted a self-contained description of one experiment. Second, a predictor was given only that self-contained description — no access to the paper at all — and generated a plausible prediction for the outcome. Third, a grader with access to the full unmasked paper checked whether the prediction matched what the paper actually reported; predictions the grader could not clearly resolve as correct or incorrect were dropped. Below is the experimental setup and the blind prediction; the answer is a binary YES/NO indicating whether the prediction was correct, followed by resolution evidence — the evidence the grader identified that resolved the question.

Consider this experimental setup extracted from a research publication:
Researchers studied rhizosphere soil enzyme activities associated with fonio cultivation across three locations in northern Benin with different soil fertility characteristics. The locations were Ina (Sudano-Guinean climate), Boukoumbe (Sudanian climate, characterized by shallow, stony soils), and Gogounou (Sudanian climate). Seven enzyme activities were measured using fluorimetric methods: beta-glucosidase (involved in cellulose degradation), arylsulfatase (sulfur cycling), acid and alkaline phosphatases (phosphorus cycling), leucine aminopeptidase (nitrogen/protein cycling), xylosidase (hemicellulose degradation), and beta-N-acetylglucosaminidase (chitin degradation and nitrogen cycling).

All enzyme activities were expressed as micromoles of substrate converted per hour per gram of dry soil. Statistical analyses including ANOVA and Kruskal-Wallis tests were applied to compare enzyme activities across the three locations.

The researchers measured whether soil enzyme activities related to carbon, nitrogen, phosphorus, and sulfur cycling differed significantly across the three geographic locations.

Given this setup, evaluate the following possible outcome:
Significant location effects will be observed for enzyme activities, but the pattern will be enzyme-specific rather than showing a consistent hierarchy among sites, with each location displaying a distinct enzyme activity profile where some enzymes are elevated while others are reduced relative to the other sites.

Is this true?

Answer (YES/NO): YES